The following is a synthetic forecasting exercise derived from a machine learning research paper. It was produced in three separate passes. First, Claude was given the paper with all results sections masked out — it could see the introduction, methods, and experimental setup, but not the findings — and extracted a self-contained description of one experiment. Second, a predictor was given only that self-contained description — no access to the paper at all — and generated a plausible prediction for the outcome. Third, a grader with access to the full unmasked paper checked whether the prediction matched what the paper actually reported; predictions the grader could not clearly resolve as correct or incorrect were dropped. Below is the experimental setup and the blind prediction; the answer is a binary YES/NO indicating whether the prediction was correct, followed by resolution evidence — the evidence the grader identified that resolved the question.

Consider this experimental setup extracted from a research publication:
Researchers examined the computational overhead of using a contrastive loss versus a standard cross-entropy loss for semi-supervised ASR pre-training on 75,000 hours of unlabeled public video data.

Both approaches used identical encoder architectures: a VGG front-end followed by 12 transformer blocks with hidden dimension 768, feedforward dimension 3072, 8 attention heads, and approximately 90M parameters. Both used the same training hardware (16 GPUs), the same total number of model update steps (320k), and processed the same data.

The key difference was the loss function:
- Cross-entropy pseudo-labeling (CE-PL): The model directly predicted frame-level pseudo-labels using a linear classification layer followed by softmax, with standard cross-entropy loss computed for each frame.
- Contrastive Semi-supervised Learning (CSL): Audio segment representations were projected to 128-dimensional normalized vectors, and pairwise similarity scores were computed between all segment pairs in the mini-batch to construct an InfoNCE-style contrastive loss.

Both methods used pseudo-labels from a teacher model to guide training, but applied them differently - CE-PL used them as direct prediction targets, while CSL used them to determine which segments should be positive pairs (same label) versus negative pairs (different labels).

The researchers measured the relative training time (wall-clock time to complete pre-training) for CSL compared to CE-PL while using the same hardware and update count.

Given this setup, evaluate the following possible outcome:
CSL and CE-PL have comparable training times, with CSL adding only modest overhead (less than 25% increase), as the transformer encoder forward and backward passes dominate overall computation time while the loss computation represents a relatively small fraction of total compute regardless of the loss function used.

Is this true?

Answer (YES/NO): YES